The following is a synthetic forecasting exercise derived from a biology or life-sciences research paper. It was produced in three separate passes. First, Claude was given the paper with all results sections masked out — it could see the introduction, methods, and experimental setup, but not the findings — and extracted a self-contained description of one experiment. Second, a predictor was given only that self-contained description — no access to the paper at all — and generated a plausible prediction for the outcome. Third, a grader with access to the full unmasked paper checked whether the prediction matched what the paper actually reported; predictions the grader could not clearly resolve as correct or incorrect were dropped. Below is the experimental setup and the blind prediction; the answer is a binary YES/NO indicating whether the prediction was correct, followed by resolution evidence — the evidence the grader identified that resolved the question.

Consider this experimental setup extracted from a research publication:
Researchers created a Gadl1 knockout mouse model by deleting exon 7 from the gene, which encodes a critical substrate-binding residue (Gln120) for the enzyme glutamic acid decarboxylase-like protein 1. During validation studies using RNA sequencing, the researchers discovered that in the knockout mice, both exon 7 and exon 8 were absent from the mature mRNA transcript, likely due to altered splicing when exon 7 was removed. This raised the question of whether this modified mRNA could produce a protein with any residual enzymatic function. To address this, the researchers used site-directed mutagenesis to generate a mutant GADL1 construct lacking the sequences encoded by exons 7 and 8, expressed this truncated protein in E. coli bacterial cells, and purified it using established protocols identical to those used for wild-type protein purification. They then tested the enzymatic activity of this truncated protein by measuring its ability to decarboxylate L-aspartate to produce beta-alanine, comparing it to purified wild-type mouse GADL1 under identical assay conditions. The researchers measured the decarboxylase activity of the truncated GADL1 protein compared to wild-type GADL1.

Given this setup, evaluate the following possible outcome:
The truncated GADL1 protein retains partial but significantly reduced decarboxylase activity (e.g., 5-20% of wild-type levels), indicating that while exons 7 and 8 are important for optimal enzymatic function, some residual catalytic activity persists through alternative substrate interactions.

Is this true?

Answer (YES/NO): NO